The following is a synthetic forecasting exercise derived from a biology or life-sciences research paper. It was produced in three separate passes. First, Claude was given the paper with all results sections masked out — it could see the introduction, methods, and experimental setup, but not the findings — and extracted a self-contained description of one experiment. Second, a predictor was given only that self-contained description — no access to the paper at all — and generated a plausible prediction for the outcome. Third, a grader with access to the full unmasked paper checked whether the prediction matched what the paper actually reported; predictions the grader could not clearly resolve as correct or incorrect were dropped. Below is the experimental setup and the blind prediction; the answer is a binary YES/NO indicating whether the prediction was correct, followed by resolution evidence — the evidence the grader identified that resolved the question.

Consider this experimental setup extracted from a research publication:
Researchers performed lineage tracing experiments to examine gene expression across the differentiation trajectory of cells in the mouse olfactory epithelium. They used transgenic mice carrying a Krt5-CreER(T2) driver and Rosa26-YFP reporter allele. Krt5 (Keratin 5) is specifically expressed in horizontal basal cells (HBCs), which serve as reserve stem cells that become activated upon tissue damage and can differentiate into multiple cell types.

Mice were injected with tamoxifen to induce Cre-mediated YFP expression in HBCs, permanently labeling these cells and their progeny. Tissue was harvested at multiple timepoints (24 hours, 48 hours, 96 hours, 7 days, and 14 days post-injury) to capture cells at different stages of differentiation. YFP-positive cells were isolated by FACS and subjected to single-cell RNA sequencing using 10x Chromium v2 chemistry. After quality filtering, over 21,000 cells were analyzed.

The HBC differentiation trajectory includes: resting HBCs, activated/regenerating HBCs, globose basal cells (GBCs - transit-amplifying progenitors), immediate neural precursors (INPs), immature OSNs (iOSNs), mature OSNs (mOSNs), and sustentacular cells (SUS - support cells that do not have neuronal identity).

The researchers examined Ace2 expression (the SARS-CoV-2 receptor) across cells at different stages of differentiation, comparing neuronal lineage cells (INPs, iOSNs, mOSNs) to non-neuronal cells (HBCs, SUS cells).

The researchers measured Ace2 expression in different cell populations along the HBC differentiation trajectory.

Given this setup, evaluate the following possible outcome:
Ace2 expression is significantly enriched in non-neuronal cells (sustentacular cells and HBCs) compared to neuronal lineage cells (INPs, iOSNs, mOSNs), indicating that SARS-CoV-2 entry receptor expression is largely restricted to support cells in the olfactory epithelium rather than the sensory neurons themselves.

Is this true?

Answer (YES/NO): YES